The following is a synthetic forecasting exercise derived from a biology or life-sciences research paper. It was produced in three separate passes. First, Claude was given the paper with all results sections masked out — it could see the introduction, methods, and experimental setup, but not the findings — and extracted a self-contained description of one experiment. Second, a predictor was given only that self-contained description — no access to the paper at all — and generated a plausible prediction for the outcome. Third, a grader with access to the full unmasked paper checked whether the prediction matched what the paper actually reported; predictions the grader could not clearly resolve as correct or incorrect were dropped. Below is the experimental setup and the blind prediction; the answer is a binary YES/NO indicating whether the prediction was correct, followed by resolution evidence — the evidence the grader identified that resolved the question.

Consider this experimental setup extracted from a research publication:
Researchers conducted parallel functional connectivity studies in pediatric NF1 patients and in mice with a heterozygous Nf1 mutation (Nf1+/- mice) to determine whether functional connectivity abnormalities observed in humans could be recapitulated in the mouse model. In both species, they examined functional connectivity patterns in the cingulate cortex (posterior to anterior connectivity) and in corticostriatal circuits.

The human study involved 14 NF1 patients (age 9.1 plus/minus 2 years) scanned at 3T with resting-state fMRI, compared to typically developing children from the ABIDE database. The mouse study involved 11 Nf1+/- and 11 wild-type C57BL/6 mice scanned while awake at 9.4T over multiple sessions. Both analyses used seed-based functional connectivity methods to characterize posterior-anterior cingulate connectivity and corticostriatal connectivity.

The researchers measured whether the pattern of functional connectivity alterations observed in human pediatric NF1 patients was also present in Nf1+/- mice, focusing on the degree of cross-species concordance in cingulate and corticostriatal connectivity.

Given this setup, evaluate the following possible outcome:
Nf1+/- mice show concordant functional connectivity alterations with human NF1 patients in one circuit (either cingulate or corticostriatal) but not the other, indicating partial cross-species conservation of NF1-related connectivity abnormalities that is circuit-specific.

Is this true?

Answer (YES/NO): NO